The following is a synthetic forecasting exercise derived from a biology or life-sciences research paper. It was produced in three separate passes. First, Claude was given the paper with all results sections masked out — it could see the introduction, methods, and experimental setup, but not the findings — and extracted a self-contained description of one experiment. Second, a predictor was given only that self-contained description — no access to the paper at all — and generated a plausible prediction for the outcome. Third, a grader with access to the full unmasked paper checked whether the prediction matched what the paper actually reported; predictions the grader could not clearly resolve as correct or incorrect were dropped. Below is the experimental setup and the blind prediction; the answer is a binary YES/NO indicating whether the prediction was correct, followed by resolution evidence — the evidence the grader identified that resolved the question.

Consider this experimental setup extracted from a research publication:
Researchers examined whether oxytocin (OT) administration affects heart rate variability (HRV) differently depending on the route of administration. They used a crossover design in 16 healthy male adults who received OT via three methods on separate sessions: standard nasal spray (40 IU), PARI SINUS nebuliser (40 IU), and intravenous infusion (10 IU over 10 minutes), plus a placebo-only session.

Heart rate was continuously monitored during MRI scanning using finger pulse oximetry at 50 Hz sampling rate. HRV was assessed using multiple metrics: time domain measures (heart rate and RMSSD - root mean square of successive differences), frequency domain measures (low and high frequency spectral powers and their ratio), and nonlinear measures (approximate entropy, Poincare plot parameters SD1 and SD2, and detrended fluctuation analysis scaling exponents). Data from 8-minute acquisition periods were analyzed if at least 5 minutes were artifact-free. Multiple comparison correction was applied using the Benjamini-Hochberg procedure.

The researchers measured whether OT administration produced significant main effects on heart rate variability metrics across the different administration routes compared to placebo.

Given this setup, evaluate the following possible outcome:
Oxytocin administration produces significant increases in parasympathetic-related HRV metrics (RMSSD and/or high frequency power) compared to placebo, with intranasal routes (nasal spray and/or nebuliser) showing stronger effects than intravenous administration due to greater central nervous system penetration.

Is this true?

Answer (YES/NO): NO